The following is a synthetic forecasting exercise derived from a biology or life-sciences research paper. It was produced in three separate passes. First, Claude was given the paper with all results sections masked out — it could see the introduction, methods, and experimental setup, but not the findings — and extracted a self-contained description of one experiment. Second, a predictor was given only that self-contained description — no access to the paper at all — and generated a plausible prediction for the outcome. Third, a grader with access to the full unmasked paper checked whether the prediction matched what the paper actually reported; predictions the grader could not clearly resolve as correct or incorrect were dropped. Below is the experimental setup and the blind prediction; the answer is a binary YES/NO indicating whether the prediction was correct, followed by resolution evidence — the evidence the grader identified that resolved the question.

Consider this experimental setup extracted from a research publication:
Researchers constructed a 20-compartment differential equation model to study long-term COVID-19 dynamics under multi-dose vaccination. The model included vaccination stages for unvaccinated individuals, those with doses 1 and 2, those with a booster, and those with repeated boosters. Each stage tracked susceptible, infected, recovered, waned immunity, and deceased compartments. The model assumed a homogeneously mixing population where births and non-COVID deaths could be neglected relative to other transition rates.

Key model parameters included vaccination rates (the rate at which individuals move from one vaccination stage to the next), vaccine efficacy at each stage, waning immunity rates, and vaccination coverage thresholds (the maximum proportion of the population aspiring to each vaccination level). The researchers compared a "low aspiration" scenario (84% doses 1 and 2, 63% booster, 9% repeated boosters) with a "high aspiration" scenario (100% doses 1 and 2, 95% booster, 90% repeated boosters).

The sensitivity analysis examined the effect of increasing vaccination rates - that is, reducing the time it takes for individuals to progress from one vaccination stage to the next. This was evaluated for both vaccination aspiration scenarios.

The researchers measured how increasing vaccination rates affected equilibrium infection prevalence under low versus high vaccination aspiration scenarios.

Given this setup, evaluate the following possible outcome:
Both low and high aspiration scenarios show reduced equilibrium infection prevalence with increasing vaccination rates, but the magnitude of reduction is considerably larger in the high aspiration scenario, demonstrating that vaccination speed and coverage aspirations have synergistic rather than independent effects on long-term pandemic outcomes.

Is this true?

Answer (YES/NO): NO